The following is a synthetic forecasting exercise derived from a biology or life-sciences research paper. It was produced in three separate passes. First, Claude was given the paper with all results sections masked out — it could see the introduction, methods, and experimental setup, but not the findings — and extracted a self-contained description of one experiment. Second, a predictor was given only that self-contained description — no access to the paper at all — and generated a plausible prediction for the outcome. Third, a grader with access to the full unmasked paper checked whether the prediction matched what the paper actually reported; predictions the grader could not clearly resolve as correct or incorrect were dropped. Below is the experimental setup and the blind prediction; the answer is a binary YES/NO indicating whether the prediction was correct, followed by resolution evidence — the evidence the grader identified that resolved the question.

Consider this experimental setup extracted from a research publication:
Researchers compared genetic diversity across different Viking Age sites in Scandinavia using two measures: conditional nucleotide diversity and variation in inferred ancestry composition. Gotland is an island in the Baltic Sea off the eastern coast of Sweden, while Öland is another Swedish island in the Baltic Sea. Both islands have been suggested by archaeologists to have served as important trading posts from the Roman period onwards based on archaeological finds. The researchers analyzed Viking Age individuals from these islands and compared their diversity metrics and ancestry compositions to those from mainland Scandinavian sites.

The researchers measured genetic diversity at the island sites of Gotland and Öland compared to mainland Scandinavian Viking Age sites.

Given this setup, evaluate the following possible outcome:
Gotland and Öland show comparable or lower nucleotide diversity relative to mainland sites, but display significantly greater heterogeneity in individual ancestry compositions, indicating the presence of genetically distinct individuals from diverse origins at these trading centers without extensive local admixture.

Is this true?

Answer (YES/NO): NO